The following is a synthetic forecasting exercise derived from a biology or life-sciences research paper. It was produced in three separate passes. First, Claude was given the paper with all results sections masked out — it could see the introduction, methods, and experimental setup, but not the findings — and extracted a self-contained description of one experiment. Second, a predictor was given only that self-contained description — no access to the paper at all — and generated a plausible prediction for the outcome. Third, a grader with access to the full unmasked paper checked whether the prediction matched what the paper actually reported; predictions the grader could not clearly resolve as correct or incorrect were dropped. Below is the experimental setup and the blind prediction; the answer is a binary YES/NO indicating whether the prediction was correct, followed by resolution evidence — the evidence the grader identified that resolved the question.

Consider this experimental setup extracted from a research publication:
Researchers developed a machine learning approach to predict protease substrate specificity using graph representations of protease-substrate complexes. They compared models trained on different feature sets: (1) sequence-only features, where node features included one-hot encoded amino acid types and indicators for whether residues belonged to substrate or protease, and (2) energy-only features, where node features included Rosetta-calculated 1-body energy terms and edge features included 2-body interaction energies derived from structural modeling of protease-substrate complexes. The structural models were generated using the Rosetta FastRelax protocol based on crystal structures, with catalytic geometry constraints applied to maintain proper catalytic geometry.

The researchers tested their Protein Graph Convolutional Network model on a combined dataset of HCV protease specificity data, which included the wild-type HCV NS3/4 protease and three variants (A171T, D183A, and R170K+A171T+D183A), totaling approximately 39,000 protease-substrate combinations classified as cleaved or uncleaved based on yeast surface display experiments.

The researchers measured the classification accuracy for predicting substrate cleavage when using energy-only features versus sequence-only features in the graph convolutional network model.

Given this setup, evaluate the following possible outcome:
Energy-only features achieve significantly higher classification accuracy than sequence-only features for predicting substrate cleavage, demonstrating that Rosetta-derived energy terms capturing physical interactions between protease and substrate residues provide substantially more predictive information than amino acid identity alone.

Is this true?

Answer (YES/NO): NO